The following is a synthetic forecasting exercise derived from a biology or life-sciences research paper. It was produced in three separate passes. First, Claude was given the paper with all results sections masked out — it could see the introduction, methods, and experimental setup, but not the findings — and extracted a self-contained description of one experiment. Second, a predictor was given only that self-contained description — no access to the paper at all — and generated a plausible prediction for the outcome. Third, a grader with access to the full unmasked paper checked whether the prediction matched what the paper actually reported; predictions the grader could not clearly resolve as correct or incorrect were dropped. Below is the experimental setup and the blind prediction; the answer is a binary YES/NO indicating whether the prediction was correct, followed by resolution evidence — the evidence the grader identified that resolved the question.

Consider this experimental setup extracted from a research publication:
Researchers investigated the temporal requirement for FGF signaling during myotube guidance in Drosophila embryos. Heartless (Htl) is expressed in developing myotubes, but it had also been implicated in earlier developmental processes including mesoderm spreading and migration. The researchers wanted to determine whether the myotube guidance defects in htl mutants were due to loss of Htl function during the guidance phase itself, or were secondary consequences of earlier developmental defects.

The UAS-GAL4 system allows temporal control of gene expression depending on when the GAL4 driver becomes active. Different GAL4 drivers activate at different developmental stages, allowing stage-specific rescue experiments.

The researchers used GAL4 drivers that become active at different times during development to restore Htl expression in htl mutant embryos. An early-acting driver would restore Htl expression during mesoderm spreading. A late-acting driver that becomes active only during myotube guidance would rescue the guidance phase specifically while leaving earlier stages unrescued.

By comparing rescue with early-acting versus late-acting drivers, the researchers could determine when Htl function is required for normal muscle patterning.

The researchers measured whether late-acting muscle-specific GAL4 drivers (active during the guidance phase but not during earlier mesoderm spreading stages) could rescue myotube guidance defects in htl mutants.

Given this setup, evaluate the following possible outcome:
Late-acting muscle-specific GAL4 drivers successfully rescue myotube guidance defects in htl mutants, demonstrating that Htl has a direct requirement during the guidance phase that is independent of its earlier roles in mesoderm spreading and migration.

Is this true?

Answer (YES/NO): YES